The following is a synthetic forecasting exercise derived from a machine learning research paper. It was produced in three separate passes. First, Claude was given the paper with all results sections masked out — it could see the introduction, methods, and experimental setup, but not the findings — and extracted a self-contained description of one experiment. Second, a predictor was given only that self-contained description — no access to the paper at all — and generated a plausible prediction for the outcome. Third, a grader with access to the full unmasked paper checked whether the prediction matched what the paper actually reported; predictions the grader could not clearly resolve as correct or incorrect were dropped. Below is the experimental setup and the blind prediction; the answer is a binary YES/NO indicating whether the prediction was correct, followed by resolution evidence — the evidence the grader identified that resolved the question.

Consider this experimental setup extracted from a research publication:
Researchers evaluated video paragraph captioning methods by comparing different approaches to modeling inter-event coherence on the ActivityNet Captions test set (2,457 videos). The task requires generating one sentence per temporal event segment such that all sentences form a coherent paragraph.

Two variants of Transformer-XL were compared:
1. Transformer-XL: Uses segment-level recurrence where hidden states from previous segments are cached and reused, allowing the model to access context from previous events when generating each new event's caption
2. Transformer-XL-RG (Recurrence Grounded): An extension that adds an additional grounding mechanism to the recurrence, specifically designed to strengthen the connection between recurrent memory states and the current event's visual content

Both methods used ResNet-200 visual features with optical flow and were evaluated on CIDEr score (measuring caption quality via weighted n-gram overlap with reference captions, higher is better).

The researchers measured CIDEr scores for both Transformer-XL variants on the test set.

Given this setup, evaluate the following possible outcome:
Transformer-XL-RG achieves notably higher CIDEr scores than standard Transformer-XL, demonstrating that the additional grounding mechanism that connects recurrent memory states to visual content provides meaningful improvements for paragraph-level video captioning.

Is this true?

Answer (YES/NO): NO